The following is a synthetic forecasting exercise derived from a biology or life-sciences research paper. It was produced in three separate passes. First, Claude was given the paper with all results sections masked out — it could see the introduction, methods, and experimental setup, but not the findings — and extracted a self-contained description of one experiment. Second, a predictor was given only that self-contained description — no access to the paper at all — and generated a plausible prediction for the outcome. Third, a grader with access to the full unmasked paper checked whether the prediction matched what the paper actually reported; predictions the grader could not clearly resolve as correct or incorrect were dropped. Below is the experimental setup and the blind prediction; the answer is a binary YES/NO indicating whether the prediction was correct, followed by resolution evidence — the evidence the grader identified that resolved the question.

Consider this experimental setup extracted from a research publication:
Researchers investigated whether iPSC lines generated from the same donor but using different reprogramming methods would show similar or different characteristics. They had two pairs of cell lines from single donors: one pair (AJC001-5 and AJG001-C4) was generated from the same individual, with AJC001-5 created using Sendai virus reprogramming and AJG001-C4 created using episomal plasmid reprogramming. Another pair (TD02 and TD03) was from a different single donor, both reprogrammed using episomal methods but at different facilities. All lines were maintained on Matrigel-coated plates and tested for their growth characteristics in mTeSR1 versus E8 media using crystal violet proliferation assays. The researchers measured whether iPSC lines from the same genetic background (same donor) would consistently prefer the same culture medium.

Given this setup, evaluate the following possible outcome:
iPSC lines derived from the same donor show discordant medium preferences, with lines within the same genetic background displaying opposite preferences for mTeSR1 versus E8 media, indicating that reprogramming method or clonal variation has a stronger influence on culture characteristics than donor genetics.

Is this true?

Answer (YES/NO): NO